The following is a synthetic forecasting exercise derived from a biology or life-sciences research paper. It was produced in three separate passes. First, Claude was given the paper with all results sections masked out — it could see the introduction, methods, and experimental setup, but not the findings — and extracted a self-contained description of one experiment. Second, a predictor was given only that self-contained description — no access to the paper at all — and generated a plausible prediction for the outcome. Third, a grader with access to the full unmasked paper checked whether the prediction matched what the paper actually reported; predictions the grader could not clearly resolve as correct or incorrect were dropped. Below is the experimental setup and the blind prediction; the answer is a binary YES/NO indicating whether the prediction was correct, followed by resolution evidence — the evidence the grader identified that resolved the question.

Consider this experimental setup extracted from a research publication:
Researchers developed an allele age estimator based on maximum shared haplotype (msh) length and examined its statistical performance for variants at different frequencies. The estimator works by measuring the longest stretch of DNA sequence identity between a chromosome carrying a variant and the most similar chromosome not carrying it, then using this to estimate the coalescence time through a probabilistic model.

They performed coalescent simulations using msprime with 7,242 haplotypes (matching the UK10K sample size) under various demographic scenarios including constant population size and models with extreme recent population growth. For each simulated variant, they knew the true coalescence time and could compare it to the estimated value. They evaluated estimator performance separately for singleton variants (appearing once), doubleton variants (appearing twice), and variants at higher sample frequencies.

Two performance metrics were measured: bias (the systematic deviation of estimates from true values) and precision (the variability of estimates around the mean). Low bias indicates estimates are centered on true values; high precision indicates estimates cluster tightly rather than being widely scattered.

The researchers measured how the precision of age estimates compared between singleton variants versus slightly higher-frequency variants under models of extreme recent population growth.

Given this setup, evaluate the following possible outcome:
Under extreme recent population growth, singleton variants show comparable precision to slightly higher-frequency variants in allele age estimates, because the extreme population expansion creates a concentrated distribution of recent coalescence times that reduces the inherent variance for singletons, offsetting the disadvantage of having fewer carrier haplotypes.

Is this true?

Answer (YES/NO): NO